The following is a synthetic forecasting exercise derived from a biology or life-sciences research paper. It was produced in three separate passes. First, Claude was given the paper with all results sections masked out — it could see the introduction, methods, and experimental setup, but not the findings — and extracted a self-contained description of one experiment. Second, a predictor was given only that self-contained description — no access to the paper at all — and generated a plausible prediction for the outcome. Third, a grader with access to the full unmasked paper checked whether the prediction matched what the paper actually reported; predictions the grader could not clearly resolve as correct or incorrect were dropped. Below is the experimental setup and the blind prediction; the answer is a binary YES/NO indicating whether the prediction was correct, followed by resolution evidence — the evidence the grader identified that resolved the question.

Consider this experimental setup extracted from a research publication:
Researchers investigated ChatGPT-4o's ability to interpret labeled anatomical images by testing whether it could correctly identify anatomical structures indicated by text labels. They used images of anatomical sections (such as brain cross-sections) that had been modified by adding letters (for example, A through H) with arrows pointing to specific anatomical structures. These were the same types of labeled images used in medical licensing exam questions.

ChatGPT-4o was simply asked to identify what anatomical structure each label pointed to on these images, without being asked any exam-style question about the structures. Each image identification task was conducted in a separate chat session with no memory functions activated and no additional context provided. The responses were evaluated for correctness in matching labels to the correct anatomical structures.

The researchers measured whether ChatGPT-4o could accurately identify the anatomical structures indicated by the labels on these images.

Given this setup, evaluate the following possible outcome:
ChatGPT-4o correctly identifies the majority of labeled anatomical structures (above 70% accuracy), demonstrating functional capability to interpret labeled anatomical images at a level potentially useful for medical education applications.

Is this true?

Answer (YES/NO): NO